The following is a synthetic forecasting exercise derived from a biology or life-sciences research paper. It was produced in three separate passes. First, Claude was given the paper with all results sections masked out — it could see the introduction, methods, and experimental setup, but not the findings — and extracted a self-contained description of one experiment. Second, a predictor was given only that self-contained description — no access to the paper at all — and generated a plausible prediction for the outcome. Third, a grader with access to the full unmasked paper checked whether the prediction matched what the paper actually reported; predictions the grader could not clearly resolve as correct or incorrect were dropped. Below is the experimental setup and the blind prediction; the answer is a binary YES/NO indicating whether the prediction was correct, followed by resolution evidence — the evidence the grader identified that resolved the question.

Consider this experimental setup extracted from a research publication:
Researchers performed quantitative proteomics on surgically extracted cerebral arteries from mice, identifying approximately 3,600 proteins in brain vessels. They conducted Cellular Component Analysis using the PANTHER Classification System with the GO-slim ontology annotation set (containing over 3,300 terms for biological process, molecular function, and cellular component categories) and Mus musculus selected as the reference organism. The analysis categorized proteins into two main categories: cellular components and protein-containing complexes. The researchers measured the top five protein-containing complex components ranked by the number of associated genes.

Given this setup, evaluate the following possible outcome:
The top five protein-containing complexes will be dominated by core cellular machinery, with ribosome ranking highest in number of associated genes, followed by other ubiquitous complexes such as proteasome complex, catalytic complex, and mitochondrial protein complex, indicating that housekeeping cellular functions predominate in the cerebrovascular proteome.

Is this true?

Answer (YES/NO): NO